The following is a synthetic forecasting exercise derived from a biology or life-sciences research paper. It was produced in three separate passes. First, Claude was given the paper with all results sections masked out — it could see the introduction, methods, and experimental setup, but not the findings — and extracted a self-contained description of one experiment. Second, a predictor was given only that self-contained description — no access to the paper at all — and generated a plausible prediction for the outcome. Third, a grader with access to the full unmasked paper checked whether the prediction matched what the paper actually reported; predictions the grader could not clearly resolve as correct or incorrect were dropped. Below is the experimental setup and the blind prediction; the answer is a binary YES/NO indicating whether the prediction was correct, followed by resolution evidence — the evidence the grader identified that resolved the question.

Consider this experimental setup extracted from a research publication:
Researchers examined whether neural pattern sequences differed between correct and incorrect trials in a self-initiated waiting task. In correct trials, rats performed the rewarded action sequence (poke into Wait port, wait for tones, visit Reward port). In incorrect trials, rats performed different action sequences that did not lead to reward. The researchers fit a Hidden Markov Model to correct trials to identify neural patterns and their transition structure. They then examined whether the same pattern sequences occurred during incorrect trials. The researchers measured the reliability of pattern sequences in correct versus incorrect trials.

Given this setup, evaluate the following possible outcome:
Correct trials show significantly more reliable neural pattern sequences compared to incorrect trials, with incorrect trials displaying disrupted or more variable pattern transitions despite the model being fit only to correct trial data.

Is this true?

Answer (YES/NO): YES